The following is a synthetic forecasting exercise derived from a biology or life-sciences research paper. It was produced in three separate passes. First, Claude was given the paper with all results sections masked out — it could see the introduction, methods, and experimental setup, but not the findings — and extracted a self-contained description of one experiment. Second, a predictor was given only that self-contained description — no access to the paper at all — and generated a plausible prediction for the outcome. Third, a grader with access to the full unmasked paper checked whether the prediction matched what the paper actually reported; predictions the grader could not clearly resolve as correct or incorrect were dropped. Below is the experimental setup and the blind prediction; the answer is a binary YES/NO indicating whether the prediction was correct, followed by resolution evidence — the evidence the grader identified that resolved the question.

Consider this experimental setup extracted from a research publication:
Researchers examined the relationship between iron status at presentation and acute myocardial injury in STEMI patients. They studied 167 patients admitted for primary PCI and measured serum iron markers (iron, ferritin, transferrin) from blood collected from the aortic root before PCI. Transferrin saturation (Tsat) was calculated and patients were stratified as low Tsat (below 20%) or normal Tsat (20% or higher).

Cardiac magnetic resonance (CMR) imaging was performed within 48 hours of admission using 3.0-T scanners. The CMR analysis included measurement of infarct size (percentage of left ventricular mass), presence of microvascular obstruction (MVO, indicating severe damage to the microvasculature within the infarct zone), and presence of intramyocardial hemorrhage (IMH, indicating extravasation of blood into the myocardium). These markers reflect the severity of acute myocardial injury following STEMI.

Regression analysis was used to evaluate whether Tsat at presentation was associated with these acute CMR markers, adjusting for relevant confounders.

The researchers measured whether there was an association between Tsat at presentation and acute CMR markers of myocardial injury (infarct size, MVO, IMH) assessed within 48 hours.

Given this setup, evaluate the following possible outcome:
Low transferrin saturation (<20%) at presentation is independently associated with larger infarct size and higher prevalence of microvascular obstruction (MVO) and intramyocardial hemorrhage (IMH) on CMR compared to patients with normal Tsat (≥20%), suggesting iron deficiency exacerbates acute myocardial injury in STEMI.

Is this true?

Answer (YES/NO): NO